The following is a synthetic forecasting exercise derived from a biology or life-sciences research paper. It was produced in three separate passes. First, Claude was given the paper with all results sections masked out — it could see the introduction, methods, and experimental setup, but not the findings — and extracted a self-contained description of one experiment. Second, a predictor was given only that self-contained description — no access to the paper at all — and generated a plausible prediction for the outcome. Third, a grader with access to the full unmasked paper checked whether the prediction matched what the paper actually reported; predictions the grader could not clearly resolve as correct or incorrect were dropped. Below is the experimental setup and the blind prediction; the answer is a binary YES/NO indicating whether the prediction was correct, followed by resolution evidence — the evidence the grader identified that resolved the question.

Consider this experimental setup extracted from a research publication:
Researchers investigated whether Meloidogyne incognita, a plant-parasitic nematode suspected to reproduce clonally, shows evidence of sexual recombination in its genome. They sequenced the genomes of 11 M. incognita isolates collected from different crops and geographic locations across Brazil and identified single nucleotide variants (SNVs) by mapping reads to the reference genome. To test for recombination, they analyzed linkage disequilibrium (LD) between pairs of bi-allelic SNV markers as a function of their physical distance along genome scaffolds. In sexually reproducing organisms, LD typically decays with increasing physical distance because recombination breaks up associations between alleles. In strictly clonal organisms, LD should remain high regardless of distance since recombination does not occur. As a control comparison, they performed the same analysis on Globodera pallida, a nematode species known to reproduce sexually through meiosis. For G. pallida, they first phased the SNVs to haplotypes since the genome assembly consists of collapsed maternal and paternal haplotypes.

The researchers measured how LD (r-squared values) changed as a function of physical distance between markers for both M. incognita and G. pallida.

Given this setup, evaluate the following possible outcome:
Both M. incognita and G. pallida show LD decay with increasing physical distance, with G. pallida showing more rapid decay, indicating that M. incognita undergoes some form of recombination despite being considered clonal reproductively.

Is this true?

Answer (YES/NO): NO